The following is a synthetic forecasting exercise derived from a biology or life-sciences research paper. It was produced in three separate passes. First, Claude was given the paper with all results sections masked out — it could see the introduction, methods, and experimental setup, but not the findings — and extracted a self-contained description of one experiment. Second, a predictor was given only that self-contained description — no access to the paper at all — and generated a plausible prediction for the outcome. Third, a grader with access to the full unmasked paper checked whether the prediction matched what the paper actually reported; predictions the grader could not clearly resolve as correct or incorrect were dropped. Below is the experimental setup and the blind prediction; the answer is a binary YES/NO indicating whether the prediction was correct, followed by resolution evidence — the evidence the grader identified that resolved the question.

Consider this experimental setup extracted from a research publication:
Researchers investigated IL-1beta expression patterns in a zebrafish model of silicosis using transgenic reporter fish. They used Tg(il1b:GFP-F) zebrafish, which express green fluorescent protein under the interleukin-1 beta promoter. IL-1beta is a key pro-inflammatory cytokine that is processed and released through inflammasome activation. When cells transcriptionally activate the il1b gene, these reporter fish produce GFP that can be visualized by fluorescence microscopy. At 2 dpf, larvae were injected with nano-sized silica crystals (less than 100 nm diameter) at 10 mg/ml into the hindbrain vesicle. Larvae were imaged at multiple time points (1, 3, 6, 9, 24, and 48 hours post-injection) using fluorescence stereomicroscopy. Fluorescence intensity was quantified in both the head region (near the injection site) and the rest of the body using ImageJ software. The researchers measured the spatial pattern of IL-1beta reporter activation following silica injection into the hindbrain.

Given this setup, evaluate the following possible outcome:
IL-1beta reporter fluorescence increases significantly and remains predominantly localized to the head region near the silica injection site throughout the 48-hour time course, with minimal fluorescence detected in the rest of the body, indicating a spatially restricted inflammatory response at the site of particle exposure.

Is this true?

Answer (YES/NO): YES